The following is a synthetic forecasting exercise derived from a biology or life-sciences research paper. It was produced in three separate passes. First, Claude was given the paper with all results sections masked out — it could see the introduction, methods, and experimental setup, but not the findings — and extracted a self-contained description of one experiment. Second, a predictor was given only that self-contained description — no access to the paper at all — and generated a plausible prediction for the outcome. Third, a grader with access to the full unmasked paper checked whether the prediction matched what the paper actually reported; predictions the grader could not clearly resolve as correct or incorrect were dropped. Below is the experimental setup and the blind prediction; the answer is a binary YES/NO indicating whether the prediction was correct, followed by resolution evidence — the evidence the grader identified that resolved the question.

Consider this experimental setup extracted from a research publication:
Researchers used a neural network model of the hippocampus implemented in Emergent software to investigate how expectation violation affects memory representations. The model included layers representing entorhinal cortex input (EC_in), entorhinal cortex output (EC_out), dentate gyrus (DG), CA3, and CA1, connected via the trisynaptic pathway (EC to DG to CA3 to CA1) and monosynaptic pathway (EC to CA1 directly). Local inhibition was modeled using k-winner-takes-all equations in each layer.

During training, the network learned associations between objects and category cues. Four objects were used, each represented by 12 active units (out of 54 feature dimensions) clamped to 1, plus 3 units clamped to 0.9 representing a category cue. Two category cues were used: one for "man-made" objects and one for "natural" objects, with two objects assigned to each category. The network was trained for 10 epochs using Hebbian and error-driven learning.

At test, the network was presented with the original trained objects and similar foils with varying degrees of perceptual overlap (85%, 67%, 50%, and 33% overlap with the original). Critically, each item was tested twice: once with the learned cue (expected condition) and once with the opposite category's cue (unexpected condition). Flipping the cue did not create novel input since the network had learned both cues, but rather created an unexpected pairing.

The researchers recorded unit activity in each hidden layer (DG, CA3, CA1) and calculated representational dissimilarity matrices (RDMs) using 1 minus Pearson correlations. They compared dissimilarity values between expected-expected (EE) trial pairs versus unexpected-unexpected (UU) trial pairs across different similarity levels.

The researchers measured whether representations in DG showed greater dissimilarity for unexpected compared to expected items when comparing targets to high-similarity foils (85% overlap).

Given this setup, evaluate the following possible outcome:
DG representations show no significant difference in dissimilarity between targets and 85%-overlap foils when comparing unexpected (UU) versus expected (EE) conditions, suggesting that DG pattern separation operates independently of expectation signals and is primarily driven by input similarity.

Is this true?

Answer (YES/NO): NO